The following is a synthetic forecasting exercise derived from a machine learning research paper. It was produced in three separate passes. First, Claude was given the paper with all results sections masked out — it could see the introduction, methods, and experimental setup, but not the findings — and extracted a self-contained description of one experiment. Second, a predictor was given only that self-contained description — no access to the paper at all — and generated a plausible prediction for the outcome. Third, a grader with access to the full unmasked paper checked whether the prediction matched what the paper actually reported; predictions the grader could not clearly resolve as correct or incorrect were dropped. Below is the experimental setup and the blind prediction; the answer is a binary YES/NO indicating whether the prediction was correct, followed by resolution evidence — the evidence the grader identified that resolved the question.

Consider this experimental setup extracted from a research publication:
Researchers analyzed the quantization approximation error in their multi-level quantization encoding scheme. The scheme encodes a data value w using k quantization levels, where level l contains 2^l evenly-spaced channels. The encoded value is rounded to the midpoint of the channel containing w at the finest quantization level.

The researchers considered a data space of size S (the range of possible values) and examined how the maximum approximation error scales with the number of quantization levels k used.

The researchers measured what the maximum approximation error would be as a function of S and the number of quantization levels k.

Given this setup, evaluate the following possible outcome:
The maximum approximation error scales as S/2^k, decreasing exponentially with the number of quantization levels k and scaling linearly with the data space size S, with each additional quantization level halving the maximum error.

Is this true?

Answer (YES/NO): NO